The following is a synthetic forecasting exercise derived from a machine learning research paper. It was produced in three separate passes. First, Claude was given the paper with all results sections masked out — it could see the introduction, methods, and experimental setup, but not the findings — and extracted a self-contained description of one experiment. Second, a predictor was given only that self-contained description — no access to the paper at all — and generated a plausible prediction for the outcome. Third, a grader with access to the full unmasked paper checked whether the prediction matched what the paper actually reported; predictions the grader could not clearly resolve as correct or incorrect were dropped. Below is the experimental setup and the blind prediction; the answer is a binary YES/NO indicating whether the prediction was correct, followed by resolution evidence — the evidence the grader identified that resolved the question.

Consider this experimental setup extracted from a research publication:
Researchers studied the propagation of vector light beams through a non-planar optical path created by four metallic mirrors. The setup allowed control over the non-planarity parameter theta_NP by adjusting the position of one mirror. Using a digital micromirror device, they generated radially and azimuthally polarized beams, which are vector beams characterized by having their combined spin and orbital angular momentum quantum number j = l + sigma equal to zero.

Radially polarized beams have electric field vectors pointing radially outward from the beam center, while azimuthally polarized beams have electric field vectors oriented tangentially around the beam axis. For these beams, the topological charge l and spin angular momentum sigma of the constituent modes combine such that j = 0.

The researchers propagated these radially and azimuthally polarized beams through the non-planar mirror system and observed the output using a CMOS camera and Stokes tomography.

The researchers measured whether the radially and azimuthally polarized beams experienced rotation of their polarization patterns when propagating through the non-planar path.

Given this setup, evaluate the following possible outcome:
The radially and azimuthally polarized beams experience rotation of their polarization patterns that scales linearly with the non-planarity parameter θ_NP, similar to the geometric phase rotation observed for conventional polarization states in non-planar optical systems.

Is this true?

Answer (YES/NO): NO